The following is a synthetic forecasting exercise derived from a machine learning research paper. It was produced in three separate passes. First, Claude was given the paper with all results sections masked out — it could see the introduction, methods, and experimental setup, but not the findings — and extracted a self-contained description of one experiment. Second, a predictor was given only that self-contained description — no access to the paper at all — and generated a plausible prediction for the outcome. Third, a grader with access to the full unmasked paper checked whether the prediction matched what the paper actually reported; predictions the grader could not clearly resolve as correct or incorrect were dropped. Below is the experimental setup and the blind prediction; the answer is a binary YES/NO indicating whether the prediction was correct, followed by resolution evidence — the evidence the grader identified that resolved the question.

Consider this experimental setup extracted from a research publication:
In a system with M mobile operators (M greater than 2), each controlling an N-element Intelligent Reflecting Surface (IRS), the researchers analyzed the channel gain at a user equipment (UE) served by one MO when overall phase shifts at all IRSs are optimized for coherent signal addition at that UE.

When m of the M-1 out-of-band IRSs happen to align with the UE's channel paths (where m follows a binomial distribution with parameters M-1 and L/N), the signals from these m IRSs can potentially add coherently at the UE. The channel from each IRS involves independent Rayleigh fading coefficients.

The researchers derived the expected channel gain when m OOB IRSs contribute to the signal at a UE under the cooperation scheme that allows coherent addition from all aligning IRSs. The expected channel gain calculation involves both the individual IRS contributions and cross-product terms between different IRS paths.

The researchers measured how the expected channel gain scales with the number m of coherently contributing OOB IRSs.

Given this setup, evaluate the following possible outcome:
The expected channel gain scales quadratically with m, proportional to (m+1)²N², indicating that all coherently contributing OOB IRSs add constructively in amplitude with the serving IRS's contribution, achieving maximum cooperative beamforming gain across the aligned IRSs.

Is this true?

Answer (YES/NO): NO